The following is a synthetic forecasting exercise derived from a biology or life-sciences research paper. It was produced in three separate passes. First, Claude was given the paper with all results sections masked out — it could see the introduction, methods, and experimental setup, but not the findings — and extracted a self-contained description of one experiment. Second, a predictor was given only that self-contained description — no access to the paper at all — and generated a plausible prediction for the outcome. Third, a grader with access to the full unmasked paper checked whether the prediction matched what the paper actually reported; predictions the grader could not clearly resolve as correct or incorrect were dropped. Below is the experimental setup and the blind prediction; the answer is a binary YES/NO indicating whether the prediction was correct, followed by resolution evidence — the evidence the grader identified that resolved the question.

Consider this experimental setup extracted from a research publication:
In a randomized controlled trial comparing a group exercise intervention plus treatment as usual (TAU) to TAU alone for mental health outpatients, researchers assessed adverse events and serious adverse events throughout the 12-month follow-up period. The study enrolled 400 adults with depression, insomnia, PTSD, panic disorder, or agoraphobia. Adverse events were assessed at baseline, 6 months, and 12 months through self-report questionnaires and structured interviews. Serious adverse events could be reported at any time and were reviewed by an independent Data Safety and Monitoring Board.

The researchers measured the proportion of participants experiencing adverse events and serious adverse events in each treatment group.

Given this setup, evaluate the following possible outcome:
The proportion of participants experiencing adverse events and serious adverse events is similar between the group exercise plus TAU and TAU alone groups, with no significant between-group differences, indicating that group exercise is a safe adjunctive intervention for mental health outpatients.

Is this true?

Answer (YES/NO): YES